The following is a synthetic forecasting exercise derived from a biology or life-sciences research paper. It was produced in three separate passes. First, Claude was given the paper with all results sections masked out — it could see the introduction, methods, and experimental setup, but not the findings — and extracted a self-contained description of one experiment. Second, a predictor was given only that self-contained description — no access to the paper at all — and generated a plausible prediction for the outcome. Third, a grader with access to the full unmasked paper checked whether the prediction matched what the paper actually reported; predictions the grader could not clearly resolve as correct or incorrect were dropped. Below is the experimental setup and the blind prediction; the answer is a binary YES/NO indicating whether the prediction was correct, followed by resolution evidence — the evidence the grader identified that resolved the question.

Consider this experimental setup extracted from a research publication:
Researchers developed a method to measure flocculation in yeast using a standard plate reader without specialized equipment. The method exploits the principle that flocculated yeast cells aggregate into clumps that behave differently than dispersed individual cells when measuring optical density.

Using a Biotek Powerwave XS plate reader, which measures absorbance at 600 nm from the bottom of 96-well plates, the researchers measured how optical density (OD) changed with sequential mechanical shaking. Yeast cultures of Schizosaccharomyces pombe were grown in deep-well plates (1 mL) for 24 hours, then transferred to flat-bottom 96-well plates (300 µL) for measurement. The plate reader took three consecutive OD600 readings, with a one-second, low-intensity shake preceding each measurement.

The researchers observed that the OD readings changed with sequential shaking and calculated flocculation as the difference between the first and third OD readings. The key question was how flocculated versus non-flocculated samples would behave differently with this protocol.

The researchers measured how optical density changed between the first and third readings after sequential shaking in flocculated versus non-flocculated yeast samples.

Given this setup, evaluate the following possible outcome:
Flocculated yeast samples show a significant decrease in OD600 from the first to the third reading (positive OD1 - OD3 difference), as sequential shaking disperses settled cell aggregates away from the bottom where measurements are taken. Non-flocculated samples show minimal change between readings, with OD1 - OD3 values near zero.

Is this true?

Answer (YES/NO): NO